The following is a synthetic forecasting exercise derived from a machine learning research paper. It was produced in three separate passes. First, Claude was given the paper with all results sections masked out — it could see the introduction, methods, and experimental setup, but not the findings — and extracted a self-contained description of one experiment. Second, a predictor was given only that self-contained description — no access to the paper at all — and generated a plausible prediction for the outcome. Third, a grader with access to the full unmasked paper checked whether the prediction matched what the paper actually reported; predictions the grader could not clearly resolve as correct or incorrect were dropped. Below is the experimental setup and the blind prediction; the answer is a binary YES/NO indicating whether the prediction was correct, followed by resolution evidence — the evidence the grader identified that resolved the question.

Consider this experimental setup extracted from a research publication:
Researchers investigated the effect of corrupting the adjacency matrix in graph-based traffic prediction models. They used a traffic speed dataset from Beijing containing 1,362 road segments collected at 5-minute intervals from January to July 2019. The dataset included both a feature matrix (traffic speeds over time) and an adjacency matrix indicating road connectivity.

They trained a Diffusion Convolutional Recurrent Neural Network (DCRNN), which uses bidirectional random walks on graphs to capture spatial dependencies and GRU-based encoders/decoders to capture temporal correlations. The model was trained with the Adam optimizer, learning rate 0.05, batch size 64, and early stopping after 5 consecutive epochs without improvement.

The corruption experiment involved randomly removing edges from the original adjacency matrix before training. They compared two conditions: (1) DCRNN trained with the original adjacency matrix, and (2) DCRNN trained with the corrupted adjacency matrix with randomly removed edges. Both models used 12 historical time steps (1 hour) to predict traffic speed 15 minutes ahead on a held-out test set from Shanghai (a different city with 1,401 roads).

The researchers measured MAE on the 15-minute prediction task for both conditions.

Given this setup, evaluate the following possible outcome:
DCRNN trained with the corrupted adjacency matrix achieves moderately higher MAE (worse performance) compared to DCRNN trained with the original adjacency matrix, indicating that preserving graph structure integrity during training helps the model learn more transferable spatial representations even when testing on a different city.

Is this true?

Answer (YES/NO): YES